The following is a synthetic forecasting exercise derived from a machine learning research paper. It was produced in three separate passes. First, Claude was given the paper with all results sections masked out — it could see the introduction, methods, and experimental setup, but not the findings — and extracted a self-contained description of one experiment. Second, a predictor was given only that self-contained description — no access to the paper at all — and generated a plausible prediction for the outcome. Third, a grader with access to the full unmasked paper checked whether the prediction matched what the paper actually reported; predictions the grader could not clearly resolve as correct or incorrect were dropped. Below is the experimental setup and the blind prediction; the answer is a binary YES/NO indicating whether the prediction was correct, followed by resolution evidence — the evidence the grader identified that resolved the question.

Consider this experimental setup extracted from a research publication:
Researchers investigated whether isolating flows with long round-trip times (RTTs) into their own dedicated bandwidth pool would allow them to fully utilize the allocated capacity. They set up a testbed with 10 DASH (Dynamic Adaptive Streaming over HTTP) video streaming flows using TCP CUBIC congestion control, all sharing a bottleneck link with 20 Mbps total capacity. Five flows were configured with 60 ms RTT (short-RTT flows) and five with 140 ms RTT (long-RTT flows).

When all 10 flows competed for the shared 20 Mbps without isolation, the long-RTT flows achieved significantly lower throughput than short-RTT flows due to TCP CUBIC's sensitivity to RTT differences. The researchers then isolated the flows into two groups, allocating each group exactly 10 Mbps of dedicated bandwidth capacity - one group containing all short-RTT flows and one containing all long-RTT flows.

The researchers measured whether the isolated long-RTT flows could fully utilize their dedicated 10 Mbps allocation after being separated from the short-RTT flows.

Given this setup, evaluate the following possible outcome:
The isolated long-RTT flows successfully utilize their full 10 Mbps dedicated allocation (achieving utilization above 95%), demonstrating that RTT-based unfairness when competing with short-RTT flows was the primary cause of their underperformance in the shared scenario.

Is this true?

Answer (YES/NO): NO